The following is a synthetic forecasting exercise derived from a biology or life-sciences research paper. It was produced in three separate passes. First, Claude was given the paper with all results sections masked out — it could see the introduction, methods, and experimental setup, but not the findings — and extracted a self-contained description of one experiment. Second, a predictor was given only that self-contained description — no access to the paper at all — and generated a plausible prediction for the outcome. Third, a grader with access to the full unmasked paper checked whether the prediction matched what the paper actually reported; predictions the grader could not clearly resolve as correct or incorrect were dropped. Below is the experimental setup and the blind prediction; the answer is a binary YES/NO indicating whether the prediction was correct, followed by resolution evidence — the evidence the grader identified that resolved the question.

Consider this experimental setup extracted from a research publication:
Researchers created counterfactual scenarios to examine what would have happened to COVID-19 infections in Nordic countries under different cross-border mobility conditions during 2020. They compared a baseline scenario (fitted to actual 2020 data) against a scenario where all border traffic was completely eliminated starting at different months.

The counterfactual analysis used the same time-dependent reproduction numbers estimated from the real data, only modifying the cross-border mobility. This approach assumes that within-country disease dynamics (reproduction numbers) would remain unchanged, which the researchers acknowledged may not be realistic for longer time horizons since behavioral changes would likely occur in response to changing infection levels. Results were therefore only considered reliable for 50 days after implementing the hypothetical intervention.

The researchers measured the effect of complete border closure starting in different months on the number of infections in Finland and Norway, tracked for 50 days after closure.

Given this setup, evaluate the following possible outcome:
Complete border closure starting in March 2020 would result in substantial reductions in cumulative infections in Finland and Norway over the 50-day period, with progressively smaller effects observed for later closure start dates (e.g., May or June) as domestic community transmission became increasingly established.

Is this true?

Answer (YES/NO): NO